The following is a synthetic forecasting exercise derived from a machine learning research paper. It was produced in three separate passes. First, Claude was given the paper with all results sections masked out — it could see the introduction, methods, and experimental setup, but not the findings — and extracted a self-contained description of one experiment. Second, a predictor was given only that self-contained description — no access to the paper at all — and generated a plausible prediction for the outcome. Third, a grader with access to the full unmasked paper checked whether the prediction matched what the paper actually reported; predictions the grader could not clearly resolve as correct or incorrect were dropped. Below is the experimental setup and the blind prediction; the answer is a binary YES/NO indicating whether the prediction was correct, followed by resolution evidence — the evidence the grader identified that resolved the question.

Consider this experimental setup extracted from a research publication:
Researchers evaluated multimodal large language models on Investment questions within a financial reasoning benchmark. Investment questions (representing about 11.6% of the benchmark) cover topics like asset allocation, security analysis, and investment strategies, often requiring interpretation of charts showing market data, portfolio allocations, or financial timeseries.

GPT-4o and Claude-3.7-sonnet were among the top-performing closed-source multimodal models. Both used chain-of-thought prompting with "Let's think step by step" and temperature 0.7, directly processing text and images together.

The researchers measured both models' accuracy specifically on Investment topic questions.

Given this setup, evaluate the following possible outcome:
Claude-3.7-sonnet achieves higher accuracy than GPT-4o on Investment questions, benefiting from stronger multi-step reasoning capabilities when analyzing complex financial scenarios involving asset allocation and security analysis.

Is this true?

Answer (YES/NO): NO